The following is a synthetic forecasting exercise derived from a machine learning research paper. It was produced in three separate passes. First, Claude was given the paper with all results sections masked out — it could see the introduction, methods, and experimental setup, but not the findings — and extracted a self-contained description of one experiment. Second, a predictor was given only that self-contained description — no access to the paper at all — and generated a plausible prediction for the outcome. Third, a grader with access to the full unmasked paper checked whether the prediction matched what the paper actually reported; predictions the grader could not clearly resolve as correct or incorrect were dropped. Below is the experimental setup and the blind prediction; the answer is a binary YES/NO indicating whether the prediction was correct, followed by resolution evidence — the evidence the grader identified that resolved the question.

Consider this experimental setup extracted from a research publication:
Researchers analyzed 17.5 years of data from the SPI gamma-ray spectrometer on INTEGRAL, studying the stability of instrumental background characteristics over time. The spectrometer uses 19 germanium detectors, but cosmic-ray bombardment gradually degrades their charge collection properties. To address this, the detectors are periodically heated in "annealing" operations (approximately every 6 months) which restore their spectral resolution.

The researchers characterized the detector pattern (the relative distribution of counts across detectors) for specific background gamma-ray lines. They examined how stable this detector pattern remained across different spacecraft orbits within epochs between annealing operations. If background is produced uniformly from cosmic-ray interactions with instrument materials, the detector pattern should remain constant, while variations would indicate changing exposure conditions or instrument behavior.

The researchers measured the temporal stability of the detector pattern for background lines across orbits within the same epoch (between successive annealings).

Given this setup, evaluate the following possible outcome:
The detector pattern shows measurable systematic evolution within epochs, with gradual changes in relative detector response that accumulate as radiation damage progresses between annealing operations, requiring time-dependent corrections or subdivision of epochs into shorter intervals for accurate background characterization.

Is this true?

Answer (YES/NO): NO